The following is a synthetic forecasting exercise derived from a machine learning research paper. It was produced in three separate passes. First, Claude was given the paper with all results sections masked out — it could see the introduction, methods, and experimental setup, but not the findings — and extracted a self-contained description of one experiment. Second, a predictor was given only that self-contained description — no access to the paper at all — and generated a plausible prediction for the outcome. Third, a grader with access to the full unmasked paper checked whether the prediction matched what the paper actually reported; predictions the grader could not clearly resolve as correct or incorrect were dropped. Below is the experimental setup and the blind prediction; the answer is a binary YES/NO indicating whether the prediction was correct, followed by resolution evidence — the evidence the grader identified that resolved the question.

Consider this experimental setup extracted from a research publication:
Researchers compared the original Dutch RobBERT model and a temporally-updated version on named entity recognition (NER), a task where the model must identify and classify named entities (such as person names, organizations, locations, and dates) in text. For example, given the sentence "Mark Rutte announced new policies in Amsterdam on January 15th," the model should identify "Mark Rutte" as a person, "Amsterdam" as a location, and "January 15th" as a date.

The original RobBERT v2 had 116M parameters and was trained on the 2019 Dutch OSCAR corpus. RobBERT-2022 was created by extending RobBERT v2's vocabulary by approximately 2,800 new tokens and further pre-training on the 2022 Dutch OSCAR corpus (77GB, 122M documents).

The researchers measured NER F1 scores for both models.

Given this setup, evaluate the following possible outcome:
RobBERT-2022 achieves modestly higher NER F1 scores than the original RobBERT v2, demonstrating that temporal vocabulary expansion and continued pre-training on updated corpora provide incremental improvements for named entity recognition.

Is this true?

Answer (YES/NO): NO